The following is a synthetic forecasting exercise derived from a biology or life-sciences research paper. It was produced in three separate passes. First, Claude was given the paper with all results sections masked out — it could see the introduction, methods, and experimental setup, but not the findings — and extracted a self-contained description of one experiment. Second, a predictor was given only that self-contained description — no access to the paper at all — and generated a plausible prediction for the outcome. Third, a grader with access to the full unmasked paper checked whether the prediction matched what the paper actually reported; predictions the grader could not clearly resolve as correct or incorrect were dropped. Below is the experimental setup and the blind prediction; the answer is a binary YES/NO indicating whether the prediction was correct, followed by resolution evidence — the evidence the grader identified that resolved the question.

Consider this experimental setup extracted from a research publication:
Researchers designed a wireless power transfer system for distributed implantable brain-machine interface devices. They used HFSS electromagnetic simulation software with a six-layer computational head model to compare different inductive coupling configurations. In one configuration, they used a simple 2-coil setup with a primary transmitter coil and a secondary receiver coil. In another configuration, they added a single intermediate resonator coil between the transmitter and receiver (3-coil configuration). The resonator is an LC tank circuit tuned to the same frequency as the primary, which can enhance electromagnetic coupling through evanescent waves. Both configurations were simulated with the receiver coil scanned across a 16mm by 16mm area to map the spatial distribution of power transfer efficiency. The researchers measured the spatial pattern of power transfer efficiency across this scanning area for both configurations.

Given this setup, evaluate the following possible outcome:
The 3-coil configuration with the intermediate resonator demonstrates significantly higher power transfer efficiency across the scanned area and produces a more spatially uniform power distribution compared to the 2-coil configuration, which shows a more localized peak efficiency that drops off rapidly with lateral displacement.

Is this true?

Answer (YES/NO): YES